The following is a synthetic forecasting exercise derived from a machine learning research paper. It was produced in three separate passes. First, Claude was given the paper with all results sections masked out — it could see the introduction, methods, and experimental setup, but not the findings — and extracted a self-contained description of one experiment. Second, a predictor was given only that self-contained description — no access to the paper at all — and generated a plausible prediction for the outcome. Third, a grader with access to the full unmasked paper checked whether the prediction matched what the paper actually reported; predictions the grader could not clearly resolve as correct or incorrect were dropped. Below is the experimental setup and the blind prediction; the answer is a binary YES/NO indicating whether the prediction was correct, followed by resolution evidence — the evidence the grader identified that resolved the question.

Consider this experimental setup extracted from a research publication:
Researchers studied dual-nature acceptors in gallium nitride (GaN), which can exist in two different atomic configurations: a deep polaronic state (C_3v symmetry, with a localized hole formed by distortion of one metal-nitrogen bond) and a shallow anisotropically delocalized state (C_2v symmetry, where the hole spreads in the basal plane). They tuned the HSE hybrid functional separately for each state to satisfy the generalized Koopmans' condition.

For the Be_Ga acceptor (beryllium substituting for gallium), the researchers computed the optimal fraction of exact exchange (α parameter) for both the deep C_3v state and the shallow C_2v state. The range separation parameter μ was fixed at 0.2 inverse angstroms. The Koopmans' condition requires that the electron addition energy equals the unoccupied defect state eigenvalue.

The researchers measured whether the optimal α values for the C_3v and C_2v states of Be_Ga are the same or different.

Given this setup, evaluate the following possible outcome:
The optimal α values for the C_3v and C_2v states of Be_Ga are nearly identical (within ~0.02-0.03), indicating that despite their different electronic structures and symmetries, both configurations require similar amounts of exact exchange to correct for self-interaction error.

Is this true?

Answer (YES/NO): NO